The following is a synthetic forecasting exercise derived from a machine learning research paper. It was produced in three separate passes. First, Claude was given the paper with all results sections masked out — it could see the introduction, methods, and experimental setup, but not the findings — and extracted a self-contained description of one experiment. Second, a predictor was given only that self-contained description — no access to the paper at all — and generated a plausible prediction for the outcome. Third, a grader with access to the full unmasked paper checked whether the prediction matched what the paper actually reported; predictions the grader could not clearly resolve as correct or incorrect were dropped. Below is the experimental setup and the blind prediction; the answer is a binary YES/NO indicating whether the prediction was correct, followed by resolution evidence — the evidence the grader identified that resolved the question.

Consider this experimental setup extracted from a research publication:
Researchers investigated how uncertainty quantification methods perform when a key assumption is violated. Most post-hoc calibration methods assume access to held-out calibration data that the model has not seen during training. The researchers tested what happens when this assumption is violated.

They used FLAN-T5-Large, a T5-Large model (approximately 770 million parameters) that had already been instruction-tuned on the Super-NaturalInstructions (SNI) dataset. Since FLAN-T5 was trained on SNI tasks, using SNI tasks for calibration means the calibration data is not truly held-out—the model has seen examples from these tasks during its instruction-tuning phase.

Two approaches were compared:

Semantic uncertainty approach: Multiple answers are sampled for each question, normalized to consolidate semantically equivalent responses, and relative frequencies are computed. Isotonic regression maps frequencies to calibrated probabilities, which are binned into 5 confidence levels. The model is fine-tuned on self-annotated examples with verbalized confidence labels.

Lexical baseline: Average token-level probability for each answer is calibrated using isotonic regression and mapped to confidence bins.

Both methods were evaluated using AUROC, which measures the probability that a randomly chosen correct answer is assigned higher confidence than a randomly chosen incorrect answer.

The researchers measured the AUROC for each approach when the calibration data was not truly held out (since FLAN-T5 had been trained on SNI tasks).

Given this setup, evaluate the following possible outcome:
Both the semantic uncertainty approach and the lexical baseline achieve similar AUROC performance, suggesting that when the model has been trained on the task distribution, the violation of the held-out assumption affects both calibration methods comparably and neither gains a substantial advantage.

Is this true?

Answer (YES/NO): NO